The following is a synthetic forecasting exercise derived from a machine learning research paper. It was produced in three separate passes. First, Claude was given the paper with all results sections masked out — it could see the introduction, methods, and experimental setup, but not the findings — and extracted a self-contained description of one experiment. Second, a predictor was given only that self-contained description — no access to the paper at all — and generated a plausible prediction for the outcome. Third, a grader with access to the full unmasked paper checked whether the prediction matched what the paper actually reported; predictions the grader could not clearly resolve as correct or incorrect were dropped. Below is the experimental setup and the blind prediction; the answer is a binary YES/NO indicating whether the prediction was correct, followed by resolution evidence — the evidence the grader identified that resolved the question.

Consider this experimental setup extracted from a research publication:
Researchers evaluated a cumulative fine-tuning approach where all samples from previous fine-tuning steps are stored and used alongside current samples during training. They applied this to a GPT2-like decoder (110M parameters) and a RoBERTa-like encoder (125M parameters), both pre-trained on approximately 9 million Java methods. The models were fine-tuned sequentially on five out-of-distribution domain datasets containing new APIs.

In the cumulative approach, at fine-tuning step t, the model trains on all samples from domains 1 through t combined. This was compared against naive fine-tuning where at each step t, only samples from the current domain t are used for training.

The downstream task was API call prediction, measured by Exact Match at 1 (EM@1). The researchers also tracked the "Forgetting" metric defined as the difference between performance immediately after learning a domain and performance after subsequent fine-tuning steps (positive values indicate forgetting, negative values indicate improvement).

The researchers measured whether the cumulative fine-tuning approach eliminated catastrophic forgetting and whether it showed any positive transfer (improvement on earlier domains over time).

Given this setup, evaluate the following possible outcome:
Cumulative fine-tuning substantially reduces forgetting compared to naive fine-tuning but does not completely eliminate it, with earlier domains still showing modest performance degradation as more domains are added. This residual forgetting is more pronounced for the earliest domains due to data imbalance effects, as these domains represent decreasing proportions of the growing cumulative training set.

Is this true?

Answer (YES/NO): NO